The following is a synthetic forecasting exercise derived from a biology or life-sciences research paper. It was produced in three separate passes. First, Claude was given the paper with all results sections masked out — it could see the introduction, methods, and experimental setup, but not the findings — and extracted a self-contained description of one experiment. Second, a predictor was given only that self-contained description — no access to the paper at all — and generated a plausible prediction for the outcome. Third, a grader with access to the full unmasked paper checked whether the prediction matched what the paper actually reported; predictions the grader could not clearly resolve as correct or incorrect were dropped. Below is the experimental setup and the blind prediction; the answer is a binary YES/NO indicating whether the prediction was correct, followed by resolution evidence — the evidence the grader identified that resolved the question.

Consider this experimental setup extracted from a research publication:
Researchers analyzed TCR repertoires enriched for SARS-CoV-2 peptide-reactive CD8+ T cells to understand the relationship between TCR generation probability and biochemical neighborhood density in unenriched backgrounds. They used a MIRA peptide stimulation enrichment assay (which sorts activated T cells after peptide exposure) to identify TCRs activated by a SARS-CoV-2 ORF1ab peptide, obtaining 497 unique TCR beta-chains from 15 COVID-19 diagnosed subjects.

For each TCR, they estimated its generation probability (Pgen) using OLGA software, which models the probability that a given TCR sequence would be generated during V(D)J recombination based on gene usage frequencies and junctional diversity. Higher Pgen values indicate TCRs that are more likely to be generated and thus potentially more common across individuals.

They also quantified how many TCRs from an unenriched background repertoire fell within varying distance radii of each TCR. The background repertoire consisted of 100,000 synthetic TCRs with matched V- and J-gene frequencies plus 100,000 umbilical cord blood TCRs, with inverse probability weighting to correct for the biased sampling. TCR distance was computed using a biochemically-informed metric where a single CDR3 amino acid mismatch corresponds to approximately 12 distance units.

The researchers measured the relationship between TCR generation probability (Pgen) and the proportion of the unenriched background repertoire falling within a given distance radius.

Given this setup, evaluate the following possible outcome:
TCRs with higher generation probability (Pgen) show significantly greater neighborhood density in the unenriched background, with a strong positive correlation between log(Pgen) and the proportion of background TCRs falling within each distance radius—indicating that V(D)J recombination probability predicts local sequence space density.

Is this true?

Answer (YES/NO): YES